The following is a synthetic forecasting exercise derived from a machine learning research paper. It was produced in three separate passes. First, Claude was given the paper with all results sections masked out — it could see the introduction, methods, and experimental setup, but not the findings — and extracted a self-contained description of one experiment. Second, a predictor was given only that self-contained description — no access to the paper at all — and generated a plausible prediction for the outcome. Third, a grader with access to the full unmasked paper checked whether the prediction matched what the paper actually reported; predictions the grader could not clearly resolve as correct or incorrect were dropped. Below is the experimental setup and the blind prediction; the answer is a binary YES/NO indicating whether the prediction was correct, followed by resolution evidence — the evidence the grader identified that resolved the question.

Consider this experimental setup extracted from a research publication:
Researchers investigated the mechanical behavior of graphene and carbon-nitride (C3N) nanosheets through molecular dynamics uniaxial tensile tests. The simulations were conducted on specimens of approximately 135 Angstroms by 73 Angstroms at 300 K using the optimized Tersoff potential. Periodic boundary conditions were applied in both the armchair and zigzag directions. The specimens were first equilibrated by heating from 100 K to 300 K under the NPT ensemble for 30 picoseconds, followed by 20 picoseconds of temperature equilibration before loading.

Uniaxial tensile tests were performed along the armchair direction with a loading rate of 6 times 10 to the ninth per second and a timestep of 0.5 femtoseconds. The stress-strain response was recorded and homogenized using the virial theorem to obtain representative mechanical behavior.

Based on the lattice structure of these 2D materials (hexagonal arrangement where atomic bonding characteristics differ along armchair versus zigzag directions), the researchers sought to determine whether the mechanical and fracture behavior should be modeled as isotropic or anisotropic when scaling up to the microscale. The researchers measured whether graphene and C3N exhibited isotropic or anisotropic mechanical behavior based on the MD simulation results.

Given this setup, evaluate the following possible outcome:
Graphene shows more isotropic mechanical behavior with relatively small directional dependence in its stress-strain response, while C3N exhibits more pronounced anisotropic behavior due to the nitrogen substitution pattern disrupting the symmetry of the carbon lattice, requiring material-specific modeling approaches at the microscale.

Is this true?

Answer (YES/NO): NO